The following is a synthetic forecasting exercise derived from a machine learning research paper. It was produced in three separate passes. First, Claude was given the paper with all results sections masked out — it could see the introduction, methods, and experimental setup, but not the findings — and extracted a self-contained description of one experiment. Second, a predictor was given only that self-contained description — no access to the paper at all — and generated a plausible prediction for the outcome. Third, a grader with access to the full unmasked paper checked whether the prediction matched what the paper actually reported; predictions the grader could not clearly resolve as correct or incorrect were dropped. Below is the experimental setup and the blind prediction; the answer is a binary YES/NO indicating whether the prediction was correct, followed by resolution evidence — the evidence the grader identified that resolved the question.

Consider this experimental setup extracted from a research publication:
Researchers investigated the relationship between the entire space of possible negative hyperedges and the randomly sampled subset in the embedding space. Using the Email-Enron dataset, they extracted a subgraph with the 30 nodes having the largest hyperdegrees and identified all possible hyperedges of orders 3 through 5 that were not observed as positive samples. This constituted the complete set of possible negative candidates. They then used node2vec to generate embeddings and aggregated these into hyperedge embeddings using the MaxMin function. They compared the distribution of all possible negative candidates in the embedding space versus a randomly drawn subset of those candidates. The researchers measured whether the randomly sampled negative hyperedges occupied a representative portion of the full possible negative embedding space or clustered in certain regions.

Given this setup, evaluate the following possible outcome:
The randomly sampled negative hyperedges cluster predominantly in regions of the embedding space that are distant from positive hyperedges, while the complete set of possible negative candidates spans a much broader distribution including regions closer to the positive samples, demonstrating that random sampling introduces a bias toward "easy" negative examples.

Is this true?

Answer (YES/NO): YES